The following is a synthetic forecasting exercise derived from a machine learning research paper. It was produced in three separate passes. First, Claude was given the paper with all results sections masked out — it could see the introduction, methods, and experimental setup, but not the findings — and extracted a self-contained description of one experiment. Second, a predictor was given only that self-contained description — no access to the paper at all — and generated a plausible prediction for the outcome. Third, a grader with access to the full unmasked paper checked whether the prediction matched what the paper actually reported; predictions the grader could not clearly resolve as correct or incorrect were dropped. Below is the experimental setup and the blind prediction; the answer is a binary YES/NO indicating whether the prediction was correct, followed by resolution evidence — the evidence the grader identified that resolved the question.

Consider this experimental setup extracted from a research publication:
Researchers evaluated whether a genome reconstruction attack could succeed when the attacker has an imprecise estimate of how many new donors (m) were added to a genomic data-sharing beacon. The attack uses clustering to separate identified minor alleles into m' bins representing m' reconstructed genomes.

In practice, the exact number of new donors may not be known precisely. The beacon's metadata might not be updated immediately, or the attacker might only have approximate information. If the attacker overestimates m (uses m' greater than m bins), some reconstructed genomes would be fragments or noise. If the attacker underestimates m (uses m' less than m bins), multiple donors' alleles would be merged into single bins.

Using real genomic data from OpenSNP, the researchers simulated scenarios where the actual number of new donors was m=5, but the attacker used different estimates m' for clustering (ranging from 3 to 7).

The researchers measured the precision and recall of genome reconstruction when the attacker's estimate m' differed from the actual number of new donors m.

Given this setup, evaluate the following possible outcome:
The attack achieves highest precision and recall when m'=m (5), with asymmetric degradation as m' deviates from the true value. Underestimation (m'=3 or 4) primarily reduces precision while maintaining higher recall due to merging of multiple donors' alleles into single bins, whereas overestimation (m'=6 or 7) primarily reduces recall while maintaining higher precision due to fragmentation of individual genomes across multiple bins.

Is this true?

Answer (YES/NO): NO